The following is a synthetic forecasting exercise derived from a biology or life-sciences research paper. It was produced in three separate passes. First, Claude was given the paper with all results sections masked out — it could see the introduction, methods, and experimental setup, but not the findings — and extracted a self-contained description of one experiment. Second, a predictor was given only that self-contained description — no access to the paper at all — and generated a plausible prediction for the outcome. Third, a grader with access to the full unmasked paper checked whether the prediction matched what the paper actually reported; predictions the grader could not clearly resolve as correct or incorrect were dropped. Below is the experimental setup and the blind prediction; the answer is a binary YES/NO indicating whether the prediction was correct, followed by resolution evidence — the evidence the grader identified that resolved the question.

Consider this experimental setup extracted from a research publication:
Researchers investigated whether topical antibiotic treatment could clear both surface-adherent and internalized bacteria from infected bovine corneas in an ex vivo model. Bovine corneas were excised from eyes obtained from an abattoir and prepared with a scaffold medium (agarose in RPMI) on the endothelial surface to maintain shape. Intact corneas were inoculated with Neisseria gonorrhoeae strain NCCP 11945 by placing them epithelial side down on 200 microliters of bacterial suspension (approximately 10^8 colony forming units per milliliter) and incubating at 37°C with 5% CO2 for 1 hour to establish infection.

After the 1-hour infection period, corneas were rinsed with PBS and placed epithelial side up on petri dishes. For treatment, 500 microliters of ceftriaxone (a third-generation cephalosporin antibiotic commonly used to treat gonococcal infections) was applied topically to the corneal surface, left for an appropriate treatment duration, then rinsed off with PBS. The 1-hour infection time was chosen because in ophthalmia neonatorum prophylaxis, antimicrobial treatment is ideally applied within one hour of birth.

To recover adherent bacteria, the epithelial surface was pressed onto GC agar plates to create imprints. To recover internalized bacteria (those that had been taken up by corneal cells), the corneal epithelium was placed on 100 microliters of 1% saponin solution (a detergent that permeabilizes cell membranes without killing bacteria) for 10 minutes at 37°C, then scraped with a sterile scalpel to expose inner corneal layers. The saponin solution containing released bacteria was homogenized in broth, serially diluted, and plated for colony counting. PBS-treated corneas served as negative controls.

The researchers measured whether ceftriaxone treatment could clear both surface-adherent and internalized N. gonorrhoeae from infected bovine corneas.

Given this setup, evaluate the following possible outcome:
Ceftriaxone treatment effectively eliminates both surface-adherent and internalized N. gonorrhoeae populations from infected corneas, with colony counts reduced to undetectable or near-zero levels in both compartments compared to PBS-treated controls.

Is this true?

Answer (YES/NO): YES